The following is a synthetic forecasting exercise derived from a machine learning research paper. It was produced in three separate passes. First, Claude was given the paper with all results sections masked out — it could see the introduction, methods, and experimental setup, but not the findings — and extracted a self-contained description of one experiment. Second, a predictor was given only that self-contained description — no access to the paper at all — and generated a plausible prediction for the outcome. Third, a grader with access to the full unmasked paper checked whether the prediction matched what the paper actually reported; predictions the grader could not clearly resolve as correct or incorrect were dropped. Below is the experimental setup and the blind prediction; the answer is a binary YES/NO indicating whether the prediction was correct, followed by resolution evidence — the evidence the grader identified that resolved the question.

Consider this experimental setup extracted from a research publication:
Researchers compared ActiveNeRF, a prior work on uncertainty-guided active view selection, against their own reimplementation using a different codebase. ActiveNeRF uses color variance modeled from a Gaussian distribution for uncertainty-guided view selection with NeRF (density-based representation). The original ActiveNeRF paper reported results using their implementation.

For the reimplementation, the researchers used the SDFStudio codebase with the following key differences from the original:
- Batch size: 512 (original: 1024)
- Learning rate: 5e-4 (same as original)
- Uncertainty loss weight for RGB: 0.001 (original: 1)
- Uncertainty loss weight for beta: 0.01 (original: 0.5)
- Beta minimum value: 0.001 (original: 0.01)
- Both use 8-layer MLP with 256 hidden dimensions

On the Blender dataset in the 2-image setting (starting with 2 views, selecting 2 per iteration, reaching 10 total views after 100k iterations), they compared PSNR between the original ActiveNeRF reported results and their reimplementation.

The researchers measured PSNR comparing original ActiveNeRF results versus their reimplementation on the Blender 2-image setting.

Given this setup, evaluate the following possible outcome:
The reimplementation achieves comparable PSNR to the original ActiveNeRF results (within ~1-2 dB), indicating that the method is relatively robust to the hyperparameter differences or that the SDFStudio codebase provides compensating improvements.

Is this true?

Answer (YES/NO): NO